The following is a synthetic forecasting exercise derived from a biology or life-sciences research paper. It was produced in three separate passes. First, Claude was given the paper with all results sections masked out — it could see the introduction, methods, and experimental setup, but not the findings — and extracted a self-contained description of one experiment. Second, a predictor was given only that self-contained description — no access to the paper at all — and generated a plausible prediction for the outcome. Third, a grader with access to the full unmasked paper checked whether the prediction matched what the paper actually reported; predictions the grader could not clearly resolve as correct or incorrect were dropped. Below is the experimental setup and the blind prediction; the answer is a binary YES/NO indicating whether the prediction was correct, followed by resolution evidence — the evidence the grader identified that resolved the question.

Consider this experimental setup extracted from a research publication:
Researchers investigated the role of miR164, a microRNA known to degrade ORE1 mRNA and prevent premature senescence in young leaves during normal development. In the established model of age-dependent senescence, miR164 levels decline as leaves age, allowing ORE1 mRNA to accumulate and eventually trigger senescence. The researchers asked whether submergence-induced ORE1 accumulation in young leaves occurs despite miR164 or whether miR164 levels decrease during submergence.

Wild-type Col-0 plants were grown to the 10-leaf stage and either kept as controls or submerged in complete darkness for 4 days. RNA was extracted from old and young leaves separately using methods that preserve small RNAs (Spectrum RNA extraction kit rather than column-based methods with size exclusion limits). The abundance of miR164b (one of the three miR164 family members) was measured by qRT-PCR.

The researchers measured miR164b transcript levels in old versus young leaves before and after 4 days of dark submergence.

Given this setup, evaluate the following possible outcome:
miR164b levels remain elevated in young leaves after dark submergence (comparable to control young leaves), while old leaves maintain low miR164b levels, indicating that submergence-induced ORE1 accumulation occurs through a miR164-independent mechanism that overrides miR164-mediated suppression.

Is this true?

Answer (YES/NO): NO